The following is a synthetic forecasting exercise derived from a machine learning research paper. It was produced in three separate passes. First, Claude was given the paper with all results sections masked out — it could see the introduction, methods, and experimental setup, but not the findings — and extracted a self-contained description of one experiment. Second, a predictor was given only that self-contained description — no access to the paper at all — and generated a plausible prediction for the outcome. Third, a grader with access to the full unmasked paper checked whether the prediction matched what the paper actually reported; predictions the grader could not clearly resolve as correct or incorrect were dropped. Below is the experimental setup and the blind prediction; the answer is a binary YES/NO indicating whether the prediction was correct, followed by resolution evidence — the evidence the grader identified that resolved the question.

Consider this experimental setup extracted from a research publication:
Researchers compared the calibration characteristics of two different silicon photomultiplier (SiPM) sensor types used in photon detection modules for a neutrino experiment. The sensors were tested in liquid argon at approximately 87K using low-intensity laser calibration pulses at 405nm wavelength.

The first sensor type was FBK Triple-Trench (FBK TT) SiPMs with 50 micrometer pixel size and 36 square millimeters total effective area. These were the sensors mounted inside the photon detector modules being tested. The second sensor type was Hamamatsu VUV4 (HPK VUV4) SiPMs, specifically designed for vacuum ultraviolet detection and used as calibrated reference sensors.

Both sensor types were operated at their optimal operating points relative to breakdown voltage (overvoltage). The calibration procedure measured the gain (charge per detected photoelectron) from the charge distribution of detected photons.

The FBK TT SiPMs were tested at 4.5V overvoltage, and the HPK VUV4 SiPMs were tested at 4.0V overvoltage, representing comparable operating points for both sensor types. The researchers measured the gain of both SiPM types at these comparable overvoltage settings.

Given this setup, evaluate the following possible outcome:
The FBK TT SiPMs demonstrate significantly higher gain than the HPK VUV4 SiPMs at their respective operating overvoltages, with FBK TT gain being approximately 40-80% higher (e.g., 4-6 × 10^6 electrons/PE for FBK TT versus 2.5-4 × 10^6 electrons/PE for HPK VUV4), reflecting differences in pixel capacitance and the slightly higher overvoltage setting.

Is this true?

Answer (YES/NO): NO